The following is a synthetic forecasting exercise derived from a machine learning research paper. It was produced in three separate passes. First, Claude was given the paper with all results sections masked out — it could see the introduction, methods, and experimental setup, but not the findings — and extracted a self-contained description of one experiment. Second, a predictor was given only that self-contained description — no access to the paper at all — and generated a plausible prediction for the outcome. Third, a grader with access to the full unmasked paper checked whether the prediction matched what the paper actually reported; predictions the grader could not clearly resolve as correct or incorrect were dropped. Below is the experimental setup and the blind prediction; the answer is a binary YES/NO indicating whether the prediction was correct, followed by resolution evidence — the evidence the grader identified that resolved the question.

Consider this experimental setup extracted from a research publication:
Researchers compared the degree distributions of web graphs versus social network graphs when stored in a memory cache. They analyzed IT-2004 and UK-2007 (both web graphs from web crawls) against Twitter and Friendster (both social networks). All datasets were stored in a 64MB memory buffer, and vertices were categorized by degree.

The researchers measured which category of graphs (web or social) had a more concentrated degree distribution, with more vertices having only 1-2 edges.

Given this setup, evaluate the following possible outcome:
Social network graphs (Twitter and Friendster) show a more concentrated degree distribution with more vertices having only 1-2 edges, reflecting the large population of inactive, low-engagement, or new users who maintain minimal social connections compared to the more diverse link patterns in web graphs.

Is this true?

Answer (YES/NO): NO